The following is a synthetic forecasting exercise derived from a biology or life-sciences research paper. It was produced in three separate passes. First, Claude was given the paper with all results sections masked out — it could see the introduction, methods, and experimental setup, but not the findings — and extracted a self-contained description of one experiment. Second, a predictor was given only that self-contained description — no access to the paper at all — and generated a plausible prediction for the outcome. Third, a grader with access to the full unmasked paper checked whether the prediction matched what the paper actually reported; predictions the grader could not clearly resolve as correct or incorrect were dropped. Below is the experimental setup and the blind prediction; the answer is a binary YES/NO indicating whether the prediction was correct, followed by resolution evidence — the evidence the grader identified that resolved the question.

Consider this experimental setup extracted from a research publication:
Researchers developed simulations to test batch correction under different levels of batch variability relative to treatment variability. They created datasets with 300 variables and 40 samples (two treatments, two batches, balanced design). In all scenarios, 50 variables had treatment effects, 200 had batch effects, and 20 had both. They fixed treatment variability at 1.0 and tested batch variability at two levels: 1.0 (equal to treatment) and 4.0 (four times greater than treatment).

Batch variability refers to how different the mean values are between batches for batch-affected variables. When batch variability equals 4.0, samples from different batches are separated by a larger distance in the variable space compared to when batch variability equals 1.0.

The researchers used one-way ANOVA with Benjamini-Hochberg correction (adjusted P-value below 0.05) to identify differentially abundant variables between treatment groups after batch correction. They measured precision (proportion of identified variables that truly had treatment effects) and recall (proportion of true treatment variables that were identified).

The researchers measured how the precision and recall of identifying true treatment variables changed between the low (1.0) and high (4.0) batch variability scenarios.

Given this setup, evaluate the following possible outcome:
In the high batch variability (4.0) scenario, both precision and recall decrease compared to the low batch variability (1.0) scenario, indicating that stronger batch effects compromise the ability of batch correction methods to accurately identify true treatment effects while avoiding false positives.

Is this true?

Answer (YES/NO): NO